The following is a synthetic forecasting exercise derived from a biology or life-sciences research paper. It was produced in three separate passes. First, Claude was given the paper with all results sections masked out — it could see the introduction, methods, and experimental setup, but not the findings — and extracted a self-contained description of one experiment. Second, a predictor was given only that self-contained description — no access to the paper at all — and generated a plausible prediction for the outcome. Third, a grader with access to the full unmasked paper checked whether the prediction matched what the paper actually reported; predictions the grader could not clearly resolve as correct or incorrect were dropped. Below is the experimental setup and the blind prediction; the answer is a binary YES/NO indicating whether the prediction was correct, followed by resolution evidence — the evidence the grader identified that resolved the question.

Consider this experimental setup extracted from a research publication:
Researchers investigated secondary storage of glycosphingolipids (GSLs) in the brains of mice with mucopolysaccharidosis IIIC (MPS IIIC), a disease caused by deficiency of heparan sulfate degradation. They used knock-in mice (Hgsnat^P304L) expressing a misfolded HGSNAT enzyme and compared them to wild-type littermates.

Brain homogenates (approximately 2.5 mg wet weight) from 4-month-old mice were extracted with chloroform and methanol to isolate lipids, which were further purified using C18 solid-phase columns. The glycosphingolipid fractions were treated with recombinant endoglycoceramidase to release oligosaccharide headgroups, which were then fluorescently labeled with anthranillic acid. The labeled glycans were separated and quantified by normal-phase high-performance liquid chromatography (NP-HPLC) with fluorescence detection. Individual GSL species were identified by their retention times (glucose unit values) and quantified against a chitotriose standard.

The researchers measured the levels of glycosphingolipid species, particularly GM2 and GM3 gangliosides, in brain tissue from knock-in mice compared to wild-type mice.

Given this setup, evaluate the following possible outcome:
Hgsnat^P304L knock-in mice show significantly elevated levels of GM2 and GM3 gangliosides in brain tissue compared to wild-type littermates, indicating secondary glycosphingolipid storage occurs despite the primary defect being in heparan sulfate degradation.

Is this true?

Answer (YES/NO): YES